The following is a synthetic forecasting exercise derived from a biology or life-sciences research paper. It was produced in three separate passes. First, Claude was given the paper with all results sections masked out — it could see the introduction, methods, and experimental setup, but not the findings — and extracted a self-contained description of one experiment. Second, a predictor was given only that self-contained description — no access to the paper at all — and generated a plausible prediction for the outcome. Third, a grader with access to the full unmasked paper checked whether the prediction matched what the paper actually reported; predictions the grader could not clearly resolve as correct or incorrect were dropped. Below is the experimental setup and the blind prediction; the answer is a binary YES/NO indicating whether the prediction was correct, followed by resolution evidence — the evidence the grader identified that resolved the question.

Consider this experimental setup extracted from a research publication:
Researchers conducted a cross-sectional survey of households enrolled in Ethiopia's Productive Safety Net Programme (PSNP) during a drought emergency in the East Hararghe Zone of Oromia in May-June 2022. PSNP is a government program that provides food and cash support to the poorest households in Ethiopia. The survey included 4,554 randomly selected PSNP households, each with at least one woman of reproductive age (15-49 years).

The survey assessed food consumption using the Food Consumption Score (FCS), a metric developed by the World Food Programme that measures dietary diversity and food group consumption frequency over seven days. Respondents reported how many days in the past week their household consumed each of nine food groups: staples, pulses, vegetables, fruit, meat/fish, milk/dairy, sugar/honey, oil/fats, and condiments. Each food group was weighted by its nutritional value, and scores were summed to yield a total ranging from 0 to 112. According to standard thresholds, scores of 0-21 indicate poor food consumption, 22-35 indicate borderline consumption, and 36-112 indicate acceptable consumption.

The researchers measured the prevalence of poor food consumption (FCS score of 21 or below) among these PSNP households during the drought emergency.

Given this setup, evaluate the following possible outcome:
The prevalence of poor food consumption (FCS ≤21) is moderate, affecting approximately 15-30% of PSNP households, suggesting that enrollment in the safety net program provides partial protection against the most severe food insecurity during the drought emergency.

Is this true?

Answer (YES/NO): NO